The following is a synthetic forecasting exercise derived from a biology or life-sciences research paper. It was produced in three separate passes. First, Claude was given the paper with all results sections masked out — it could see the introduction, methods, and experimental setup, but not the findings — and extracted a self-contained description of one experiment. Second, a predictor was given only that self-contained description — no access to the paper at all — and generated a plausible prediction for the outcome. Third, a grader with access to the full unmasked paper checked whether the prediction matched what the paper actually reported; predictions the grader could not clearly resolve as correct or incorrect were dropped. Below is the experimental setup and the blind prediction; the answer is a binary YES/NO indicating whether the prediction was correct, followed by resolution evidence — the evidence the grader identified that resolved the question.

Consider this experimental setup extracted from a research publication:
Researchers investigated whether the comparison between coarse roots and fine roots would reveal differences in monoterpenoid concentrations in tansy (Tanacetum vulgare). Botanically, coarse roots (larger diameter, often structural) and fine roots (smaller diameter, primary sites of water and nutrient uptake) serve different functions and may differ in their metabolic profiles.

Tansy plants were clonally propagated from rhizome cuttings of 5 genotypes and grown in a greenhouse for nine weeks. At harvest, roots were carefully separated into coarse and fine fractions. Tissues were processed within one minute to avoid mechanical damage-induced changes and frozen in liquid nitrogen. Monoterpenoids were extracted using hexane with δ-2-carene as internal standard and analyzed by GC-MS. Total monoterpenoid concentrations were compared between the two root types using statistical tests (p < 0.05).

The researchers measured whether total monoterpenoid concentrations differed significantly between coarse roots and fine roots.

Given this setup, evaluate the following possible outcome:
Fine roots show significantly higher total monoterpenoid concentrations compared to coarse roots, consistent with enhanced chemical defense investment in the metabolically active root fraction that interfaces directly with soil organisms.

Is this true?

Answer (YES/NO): NO